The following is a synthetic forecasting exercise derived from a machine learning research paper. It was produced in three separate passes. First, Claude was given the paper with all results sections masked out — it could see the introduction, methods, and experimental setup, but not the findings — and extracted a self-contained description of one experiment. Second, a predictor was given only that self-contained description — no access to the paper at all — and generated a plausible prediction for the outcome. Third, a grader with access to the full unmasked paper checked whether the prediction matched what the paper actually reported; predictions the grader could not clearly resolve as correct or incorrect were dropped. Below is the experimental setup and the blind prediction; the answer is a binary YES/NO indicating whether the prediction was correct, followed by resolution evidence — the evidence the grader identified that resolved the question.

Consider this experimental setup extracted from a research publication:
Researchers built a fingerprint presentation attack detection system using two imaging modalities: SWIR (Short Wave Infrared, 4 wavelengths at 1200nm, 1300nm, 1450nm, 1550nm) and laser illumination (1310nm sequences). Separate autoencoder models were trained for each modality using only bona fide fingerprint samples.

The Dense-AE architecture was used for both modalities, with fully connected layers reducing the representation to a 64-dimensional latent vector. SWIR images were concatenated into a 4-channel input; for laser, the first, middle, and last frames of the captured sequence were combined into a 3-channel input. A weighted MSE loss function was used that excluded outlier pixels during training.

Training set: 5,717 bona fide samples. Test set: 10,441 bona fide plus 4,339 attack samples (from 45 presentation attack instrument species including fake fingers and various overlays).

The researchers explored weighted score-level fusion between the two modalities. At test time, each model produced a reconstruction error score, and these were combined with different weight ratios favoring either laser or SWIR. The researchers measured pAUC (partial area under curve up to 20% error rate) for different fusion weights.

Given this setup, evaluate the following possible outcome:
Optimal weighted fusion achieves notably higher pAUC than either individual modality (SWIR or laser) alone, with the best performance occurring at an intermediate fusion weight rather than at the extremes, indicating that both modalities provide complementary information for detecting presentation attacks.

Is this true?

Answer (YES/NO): NO